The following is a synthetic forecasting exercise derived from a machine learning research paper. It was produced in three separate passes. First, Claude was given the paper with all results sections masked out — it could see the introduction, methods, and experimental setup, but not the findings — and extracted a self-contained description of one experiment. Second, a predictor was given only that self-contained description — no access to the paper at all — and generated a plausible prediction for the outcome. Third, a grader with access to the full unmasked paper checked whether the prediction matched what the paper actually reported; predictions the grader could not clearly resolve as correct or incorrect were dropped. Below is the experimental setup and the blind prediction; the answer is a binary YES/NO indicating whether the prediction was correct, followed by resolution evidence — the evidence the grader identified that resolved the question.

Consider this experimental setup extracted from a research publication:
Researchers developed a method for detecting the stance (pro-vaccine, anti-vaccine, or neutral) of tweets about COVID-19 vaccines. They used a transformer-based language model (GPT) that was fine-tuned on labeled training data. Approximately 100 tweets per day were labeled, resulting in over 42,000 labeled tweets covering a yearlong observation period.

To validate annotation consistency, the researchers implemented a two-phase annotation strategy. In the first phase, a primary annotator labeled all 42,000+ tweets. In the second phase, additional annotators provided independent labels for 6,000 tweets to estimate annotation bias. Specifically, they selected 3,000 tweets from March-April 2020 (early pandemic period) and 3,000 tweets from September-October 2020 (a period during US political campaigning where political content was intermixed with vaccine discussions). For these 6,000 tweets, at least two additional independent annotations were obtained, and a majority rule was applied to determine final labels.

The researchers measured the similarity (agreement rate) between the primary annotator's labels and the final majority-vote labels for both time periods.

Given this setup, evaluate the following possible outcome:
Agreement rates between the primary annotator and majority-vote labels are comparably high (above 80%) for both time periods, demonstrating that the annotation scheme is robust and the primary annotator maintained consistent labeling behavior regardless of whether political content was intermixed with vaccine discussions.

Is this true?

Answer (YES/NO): NO